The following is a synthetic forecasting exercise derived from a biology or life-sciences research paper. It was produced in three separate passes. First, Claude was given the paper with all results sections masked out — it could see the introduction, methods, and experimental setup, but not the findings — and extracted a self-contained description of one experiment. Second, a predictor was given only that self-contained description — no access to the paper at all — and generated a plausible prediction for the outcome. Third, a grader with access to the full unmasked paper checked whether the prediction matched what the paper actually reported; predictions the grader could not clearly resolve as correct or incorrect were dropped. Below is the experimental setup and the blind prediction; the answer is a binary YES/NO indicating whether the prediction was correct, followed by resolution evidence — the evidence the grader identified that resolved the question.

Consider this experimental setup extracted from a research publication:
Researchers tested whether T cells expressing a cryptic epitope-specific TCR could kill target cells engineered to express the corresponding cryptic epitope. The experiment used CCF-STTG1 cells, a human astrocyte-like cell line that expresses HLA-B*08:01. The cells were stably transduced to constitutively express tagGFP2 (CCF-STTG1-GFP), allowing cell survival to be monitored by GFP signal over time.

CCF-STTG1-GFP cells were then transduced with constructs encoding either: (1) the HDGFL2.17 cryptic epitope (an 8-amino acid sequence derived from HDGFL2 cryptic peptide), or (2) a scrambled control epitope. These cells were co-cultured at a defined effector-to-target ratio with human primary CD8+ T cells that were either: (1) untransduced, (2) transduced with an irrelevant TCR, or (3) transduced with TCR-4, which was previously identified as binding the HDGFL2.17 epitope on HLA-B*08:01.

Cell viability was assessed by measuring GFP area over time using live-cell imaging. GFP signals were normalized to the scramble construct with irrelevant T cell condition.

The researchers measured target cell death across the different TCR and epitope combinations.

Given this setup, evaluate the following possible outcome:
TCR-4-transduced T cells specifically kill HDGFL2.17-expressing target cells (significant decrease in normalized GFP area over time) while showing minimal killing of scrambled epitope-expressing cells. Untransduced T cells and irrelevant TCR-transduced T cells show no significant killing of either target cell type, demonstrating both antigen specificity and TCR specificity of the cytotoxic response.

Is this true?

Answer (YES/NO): YES